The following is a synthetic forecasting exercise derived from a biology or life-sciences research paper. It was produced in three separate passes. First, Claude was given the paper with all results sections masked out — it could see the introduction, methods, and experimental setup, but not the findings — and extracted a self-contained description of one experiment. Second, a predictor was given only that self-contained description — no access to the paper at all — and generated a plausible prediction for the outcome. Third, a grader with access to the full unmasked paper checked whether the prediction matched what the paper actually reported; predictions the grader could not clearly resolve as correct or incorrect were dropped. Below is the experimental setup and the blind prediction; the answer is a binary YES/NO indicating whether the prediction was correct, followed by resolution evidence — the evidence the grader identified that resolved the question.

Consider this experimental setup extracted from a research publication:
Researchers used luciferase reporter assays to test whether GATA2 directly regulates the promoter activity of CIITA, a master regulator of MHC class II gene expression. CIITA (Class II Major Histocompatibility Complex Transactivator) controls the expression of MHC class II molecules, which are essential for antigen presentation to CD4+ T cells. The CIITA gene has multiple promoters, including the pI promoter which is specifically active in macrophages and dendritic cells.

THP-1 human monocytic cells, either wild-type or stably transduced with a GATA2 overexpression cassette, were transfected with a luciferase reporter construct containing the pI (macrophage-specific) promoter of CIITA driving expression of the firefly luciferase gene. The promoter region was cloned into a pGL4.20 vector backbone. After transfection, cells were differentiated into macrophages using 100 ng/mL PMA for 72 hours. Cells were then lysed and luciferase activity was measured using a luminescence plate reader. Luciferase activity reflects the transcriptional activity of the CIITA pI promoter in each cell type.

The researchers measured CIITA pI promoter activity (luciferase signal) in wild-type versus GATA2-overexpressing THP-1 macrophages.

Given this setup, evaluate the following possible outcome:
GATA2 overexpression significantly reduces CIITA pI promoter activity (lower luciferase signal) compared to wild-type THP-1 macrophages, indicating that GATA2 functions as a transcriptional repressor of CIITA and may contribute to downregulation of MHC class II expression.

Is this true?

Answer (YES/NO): YES